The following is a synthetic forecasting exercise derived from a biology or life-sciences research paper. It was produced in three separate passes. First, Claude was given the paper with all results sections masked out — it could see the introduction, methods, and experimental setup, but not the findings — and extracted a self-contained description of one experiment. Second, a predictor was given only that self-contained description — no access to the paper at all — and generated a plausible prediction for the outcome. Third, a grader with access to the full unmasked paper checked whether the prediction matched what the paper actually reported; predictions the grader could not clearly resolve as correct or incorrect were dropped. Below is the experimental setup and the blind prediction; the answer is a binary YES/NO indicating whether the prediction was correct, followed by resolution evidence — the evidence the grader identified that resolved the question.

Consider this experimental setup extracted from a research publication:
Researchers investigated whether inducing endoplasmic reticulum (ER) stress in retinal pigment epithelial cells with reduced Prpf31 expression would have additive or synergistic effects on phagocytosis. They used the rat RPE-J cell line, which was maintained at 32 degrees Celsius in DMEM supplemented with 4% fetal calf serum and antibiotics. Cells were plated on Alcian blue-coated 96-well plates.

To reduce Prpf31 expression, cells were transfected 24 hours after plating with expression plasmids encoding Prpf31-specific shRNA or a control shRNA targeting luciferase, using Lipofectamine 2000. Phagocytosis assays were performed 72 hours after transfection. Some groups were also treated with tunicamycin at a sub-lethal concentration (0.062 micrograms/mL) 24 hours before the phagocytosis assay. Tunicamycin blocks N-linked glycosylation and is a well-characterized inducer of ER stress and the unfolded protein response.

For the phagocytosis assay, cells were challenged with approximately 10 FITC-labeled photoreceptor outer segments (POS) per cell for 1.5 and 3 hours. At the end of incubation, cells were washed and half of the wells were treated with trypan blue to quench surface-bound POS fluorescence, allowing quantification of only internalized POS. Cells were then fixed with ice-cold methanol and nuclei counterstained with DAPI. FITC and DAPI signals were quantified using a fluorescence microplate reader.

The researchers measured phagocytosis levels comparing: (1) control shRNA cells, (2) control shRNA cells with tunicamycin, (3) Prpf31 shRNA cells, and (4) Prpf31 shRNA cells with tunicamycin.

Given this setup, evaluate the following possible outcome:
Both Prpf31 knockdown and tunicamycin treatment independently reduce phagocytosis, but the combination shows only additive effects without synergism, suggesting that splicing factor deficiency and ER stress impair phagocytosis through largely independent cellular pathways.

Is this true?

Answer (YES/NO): NO